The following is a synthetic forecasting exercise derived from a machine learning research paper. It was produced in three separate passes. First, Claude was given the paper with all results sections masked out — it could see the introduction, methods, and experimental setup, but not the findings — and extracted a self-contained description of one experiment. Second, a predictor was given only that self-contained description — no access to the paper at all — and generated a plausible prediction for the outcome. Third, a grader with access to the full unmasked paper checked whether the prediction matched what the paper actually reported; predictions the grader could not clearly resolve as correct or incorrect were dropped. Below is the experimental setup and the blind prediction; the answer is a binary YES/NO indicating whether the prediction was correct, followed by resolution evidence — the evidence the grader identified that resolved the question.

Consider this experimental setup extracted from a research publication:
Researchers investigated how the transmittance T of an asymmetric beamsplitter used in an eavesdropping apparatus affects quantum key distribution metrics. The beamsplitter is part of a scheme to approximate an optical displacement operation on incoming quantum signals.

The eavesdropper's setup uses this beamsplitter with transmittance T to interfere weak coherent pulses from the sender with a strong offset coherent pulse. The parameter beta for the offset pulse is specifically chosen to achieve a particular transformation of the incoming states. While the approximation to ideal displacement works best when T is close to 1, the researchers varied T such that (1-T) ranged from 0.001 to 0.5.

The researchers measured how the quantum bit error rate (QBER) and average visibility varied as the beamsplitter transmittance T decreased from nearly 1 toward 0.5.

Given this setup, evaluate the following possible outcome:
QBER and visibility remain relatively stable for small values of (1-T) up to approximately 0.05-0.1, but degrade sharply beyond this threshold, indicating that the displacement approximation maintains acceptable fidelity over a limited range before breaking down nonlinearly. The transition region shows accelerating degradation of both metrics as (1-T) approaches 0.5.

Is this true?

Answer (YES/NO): NO